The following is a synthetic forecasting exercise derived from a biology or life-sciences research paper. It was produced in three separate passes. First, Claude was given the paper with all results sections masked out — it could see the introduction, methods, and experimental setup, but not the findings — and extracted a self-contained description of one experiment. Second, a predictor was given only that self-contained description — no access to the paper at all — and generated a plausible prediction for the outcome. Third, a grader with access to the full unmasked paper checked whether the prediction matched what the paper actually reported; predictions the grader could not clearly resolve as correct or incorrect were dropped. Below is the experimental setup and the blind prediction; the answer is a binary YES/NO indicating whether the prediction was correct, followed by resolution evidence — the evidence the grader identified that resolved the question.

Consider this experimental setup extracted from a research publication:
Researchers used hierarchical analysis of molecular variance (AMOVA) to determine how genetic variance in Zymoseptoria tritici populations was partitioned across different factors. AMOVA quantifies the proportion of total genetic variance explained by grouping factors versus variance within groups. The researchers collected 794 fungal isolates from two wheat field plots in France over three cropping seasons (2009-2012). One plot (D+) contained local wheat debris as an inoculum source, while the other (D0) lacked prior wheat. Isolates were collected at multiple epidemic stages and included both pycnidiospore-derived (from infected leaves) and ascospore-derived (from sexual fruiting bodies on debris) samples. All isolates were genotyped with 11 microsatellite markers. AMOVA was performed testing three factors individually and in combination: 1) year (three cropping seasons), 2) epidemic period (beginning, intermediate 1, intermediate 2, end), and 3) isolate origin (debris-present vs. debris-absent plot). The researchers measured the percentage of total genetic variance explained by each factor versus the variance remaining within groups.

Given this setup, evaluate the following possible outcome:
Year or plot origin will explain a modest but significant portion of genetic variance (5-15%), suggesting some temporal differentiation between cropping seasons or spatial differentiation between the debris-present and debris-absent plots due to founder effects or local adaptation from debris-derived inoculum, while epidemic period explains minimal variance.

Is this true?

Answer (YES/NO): NO